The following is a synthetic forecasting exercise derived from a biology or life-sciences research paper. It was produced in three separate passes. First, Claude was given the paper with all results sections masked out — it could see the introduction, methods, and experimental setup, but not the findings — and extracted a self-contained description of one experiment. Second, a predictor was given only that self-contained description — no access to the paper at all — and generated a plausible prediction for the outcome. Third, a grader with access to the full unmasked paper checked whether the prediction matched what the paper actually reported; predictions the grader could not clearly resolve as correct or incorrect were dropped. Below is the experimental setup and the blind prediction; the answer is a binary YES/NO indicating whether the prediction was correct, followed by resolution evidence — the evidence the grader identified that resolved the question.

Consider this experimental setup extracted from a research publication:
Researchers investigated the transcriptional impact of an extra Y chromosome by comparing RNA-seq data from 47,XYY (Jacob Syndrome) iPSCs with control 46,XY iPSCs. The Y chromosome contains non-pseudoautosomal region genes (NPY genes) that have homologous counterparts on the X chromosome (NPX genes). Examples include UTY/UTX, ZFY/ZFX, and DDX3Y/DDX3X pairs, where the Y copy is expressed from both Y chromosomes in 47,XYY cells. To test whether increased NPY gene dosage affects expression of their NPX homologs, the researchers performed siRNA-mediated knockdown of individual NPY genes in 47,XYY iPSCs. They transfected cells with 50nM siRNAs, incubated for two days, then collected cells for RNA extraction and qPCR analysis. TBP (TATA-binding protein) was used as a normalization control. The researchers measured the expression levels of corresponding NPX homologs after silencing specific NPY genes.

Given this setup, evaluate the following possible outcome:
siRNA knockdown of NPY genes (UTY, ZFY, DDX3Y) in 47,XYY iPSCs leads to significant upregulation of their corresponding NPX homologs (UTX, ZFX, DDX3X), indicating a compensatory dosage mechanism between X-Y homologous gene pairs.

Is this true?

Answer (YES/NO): NO